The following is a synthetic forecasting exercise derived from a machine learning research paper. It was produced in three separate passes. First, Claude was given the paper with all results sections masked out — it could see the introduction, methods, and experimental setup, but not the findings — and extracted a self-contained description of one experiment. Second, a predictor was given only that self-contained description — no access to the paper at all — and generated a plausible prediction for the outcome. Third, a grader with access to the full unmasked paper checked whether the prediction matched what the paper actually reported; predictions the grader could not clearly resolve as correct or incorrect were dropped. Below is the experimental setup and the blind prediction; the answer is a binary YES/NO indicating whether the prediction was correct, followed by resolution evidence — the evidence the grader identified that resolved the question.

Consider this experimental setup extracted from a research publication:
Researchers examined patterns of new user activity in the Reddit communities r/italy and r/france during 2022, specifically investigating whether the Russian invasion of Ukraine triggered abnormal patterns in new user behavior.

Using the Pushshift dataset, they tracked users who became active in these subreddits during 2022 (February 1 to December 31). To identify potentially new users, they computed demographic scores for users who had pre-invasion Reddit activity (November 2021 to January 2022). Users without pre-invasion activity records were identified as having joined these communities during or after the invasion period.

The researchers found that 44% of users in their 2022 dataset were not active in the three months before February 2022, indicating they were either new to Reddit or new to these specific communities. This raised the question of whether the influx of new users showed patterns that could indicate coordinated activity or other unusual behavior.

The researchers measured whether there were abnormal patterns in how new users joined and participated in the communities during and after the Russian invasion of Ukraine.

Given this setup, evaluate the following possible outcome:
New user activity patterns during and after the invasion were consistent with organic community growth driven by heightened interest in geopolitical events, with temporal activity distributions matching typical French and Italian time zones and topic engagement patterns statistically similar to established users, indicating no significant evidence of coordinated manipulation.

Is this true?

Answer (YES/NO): NO